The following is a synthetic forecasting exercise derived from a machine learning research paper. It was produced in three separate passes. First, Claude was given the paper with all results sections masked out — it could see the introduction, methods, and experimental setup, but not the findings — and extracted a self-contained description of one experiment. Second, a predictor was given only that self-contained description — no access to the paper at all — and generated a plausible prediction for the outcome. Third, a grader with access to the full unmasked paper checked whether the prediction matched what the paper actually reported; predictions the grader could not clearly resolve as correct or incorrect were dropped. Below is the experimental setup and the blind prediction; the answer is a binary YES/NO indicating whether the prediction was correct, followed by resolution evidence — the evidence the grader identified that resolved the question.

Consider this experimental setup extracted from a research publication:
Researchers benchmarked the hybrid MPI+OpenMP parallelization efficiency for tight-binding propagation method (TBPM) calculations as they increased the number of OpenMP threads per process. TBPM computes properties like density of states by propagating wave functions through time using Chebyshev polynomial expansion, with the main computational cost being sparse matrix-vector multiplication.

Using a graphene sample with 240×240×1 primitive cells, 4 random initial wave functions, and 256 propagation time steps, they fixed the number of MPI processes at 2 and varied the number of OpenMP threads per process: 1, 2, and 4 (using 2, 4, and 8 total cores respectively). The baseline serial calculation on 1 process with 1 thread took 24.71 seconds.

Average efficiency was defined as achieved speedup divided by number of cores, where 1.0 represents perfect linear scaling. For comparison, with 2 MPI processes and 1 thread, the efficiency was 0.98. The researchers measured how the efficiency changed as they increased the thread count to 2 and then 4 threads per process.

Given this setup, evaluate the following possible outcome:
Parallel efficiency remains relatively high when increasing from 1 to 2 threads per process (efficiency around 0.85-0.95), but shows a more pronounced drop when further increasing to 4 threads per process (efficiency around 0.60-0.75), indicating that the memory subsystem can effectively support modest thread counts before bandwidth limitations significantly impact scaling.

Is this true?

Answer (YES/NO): NO